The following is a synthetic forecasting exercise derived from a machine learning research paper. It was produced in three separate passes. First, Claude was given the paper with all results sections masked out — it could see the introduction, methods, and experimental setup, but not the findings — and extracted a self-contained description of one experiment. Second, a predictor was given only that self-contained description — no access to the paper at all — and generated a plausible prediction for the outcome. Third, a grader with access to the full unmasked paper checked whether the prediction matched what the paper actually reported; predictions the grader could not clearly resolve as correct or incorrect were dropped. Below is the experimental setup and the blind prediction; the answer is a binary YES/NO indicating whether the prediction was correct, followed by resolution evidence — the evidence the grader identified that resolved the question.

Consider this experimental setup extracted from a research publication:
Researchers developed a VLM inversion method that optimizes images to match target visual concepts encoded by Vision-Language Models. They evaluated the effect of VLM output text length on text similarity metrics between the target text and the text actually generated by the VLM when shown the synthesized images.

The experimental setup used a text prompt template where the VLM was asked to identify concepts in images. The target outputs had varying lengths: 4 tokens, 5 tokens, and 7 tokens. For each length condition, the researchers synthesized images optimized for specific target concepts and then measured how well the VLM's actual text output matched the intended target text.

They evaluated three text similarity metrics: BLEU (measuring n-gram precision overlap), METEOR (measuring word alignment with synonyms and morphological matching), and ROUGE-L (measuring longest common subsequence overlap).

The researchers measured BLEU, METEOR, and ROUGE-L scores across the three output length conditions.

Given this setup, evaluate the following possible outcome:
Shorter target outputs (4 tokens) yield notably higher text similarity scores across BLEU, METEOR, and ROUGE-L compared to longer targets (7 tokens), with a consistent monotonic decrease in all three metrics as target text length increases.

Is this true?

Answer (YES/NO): NO